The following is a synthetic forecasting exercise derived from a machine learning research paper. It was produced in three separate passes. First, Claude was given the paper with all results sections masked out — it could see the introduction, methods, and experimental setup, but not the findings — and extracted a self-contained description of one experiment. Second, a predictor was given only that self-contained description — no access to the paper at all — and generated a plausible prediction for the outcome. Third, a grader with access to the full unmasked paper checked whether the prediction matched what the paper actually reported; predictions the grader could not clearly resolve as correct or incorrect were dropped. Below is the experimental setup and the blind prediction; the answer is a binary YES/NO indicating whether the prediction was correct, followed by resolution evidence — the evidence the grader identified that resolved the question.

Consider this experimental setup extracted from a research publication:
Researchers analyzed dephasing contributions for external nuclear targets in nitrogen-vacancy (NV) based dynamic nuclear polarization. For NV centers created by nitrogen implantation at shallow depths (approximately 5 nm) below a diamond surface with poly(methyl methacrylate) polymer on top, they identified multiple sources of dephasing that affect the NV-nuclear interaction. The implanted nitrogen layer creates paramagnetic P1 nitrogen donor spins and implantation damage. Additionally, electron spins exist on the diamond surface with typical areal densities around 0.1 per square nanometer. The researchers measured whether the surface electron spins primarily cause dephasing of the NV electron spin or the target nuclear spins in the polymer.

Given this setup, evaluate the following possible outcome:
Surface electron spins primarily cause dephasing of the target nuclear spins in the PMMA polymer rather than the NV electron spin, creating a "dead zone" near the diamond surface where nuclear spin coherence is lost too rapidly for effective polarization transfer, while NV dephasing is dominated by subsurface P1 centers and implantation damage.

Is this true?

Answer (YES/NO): YES